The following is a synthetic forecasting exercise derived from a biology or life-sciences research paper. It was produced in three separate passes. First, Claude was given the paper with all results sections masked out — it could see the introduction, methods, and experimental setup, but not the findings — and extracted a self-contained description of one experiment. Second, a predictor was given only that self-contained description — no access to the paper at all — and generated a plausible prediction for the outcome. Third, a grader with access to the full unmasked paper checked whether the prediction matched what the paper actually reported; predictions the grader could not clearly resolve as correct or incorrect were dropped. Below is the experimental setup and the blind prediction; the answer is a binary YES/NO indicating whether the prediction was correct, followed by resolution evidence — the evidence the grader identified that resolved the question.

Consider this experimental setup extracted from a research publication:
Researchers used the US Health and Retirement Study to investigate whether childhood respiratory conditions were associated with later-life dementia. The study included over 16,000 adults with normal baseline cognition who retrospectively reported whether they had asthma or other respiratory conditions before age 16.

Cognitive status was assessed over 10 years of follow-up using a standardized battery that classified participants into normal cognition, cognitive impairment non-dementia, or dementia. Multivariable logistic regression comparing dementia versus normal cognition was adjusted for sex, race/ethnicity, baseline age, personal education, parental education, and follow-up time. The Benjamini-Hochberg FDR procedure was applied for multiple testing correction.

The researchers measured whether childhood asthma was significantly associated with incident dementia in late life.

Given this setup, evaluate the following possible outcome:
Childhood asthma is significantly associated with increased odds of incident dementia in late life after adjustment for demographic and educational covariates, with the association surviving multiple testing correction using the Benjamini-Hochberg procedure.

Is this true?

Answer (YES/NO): NO